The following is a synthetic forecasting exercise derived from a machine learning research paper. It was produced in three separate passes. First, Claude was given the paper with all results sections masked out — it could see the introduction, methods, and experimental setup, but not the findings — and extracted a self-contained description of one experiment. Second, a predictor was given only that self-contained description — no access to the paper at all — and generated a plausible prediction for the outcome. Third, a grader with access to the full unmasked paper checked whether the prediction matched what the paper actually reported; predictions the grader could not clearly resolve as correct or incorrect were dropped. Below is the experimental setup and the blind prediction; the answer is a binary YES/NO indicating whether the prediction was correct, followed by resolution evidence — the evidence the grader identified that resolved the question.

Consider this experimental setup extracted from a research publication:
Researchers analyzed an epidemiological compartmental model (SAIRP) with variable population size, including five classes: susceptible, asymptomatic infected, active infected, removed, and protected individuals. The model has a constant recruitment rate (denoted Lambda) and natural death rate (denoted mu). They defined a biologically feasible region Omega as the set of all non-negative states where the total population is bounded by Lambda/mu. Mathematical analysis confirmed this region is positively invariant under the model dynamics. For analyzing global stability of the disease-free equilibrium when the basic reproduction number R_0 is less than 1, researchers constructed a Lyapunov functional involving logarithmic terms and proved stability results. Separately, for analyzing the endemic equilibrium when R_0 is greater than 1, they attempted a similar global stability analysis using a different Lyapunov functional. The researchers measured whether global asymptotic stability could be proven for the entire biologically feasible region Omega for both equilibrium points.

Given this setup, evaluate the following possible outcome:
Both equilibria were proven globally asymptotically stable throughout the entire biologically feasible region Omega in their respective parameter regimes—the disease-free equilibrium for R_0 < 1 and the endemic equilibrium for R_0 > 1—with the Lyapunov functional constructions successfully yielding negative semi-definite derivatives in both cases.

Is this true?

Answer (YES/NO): NO